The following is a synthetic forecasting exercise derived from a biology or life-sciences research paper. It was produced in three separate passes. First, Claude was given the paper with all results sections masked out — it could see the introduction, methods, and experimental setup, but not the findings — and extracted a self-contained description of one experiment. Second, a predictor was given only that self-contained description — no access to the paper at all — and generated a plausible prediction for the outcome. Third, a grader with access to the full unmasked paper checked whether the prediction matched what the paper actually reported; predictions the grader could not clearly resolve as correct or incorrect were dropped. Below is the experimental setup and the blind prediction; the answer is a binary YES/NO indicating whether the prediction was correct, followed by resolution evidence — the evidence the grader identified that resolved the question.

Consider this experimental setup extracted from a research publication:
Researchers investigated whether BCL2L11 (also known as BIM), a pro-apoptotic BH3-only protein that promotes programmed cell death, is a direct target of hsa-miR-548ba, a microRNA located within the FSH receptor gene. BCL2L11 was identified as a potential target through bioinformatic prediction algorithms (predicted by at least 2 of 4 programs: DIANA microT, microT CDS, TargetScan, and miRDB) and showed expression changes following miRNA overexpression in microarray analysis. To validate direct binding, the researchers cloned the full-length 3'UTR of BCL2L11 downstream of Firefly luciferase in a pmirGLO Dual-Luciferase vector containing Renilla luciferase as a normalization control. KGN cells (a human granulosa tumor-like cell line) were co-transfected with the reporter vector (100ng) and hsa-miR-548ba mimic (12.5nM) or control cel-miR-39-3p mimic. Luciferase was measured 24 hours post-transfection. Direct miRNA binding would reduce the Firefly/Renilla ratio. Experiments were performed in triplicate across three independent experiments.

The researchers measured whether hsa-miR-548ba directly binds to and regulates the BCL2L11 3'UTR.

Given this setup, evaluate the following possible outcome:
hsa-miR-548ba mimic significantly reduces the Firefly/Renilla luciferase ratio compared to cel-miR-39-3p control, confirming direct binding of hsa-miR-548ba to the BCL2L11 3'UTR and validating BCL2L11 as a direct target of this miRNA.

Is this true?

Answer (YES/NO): NO